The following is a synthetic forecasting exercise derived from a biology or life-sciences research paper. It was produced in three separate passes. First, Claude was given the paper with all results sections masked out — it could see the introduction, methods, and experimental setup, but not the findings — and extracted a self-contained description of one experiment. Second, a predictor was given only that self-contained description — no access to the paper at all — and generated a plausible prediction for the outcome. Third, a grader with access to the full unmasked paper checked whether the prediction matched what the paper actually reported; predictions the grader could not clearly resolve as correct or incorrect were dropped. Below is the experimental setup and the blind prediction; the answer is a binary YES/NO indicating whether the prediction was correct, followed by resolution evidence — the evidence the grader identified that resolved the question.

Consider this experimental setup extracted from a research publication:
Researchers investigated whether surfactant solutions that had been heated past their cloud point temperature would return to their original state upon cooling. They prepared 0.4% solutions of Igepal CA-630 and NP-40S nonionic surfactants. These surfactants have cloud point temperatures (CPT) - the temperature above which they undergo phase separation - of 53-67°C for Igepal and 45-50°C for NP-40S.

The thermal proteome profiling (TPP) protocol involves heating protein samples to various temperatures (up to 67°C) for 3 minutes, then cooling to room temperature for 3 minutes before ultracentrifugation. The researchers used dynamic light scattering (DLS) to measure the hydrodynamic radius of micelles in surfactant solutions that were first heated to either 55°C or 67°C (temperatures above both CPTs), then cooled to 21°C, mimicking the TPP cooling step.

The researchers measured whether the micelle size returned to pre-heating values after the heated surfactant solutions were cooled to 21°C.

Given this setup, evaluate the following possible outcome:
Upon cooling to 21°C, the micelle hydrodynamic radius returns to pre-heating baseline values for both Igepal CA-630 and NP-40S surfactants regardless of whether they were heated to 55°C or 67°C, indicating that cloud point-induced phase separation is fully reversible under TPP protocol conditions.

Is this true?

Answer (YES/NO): NO